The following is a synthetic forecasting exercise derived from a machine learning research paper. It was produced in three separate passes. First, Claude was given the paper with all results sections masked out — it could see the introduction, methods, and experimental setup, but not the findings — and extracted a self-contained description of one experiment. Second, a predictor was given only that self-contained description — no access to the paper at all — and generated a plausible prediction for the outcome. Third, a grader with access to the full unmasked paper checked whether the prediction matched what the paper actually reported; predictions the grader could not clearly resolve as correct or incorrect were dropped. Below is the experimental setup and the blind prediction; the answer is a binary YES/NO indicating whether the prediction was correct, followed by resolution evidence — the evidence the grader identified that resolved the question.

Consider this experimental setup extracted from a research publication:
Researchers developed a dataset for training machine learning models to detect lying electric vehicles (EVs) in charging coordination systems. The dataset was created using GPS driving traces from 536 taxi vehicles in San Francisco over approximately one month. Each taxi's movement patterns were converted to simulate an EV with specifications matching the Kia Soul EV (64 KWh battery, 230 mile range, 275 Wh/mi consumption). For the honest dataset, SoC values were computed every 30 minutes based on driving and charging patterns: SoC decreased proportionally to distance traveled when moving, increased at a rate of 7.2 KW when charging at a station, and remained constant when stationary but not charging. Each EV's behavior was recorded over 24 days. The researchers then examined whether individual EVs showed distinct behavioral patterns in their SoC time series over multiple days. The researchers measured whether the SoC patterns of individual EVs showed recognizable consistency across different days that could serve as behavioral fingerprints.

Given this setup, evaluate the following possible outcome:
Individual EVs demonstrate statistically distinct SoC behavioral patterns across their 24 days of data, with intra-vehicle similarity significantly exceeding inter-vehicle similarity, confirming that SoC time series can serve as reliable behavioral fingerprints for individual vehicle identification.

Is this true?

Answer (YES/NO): NO